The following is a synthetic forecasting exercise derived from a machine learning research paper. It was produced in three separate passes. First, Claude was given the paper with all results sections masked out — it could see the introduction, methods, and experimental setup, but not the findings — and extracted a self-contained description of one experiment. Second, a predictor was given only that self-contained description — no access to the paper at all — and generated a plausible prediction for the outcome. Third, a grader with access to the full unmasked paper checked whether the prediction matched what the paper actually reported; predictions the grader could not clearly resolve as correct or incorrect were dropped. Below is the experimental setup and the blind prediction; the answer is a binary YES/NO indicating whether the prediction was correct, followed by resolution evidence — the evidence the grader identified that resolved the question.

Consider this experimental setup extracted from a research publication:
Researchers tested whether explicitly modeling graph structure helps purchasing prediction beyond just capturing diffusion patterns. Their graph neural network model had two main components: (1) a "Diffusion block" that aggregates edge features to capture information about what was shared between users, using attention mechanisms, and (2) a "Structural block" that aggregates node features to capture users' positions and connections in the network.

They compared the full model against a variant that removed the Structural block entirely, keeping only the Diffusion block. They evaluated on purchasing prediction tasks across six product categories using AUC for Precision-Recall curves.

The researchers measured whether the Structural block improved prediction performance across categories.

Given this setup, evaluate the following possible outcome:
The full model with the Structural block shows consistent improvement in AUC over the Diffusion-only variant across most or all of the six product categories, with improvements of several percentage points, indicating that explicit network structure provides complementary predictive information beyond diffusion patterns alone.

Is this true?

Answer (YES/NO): NO